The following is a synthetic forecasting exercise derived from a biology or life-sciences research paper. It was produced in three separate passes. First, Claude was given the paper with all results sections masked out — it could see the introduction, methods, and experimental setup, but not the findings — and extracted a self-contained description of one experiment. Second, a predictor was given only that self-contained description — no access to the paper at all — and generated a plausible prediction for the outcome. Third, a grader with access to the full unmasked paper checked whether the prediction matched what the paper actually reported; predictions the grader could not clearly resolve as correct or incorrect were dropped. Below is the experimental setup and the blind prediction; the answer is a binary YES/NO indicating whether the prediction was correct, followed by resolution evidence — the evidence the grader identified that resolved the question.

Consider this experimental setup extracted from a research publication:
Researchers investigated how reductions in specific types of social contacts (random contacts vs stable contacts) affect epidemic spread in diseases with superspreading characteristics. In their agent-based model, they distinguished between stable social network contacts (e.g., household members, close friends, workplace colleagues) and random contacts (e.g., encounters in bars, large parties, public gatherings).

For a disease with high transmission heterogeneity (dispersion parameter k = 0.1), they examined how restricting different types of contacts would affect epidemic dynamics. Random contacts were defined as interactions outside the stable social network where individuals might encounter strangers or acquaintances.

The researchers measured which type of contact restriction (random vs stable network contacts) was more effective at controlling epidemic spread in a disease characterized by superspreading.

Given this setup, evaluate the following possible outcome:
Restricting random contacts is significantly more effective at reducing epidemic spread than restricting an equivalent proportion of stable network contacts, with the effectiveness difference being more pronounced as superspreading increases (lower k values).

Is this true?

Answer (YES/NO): YES